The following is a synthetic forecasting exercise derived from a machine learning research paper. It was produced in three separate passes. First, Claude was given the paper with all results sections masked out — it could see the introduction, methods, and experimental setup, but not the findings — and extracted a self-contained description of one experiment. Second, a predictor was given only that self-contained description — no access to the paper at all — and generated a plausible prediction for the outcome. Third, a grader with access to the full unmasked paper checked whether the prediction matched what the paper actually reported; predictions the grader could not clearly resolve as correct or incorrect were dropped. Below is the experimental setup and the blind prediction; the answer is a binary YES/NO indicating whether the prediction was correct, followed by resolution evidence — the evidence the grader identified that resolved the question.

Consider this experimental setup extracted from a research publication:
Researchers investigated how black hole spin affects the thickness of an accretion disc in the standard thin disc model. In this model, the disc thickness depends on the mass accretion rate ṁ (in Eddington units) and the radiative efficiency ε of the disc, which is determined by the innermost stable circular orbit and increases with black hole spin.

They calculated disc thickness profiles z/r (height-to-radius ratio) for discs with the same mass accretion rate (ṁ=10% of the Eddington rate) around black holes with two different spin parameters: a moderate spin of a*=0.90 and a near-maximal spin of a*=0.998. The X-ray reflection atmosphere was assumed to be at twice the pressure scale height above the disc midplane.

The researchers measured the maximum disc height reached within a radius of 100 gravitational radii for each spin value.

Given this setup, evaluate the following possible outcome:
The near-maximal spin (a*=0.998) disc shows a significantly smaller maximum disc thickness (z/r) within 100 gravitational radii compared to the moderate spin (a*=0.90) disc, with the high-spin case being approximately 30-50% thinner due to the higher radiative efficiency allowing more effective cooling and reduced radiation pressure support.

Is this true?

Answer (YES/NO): YES